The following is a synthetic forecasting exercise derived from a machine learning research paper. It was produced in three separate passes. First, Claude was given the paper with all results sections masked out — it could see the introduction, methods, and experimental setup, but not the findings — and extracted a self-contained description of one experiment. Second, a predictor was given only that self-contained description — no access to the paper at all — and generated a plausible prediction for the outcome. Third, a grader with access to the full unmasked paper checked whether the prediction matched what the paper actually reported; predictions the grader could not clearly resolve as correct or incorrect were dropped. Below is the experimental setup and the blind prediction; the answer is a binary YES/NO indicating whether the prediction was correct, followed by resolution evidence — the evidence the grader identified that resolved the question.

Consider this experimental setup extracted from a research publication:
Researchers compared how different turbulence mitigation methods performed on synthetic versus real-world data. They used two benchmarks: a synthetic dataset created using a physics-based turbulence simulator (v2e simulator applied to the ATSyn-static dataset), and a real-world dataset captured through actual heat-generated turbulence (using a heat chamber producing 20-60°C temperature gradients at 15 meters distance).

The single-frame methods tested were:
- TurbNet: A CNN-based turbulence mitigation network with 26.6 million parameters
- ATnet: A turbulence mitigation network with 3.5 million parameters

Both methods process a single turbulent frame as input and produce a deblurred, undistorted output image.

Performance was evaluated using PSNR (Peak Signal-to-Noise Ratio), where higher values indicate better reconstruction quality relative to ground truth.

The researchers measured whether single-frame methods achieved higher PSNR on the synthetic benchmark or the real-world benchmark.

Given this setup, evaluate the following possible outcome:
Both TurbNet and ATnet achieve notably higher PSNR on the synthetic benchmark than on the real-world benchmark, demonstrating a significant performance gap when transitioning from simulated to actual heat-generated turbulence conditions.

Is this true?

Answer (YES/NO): NO